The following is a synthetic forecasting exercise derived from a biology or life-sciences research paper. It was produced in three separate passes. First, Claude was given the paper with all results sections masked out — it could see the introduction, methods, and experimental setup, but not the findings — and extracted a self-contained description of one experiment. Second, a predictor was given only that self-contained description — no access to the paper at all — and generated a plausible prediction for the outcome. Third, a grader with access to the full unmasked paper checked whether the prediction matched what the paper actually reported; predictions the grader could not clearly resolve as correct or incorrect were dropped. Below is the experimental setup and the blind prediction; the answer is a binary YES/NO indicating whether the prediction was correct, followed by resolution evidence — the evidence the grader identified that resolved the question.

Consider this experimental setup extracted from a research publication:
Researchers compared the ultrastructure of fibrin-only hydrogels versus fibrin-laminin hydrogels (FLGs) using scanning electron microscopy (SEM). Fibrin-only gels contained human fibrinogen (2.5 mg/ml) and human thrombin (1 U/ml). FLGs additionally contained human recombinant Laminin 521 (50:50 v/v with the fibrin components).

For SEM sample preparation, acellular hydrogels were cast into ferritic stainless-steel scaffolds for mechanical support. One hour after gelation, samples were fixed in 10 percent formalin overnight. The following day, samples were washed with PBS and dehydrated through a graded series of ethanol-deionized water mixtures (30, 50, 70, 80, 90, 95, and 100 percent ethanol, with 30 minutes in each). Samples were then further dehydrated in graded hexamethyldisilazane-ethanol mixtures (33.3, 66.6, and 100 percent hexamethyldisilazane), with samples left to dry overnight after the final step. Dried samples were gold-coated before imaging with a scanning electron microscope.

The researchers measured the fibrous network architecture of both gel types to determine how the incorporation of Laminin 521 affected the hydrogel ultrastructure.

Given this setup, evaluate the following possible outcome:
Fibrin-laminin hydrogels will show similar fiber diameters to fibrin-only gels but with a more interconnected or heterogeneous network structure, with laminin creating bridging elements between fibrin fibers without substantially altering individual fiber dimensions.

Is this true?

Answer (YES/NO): NO